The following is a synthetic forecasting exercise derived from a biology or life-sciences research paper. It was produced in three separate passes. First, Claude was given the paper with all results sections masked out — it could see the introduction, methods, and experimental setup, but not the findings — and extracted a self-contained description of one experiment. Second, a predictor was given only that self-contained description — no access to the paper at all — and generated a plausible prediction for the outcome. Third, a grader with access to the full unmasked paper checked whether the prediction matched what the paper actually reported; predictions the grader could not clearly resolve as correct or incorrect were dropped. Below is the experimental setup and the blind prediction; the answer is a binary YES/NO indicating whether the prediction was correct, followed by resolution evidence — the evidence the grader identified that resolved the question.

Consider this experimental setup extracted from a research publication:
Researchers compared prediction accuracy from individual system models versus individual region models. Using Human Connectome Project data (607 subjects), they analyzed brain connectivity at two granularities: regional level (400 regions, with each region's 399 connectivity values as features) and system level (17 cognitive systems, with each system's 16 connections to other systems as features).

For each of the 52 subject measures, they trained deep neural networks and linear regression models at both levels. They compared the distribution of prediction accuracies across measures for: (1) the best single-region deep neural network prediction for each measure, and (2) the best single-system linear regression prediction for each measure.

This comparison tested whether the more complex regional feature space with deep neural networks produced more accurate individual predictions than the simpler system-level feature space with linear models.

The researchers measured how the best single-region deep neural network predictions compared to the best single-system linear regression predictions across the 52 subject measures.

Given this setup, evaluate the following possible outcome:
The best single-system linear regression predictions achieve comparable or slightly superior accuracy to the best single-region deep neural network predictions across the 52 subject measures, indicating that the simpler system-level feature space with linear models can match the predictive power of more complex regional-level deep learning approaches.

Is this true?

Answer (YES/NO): NO